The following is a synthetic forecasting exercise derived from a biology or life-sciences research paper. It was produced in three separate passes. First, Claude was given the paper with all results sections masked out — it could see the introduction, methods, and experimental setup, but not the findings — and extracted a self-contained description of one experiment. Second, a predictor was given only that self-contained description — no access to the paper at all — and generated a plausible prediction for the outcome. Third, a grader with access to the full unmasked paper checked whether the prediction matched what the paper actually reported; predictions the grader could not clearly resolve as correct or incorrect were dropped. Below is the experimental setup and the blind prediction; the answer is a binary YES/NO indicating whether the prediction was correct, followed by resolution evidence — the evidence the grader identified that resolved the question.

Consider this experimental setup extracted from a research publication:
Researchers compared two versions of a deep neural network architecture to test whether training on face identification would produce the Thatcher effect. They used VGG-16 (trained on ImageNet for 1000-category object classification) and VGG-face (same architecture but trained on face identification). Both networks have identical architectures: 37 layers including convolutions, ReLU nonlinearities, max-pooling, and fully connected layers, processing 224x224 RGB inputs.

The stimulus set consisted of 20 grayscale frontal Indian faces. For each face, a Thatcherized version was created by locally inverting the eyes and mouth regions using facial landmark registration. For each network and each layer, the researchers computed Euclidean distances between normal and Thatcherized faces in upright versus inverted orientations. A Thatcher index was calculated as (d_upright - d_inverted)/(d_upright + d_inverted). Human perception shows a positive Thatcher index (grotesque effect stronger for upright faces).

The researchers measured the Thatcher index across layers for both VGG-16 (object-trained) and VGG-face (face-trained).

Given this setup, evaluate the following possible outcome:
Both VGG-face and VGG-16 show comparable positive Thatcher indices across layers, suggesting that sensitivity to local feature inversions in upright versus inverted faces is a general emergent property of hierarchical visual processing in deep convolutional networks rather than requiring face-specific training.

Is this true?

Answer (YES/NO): NO